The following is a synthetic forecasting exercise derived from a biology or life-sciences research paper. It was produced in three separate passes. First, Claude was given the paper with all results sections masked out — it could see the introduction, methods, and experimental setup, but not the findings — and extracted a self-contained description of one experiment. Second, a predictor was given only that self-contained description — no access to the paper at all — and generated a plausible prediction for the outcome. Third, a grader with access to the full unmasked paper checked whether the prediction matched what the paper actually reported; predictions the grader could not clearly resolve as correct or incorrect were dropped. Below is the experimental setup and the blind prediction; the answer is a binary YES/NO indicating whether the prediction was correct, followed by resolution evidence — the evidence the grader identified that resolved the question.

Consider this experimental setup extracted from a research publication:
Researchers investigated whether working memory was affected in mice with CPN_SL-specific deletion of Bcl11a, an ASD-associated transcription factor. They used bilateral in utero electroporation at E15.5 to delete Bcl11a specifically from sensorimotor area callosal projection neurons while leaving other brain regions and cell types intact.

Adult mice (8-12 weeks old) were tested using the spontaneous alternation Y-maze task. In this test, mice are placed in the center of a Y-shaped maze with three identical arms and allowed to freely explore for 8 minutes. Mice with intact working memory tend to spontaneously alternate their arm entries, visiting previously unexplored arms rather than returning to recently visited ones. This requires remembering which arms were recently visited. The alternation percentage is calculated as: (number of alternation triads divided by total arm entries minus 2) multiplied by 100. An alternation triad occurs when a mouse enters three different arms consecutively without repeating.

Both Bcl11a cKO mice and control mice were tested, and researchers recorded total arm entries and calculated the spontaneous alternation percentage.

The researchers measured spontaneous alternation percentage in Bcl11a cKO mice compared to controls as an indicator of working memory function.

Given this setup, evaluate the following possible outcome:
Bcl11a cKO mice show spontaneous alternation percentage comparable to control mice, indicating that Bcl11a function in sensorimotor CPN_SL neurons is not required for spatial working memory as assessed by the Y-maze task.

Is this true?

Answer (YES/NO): NO